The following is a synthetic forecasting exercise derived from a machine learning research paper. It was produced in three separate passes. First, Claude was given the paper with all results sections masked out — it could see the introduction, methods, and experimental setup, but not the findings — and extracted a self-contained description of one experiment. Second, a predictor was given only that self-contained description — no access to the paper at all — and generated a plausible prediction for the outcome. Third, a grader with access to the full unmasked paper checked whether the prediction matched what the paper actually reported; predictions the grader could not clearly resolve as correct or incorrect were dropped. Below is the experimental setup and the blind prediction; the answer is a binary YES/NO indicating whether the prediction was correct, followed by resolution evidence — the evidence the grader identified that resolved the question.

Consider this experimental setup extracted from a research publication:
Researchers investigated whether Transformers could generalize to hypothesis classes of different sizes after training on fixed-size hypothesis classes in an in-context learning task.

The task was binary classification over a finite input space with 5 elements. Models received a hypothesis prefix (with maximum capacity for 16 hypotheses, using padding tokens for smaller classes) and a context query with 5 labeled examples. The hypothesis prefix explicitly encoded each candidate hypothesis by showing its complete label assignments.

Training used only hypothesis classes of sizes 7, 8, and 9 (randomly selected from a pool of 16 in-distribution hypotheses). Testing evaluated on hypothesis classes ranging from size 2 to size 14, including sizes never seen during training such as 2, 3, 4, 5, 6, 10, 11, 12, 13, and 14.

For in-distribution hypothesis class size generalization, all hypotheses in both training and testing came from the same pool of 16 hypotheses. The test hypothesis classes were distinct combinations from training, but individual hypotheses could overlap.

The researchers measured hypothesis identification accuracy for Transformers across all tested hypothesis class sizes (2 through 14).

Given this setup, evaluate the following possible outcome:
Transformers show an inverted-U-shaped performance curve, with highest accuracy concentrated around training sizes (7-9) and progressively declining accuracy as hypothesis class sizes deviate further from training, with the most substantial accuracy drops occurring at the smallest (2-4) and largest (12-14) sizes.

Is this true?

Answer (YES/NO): NO